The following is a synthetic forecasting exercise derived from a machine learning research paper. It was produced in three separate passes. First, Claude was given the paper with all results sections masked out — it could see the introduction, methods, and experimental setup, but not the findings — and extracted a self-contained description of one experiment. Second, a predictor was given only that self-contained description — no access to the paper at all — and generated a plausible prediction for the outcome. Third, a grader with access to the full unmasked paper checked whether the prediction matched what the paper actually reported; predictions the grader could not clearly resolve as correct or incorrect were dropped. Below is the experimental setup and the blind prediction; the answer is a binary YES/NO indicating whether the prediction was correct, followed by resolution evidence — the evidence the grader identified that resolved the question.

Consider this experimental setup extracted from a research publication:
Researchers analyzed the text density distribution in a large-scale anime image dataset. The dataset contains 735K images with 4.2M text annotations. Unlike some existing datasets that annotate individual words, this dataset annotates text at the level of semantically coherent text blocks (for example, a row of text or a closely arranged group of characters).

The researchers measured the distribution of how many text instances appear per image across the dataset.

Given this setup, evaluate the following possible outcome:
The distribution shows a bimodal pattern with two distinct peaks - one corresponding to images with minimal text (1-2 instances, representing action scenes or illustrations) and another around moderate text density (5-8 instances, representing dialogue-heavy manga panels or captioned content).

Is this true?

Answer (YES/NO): NO